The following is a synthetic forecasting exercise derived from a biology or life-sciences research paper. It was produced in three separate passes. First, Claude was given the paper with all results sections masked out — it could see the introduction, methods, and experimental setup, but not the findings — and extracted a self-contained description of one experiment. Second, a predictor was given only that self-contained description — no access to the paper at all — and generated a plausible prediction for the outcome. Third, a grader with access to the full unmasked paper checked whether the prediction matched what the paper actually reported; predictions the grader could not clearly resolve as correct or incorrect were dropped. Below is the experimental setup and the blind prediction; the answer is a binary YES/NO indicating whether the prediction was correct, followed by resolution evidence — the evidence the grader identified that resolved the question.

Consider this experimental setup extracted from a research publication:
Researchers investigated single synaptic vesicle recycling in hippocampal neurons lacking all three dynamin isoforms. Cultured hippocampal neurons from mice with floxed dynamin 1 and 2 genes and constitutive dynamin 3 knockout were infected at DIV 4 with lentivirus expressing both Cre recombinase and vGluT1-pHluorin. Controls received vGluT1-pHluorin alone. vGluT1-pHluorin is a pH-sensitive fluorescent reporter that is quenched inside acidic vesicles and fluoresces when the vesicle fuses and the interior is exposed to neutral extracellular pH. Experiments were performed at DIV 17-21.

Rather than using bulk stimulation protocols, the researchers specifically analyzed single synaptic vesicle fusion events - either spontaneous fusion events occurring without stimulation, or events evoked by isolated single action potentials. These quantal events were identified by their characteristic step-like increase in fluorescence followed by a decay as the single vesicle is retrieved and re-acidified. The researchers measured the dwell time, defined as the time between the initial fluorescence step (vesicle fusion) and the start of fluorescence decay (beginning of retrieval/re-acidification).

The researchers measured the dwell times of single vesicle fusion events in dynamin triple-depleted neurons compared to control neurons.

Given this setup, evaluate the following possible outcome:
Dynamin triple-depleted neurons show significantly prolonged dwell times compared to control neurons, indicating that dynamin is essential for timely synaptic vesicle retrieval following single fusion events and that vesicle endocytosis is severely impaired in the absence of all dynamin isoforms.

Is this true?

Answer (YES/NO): NO